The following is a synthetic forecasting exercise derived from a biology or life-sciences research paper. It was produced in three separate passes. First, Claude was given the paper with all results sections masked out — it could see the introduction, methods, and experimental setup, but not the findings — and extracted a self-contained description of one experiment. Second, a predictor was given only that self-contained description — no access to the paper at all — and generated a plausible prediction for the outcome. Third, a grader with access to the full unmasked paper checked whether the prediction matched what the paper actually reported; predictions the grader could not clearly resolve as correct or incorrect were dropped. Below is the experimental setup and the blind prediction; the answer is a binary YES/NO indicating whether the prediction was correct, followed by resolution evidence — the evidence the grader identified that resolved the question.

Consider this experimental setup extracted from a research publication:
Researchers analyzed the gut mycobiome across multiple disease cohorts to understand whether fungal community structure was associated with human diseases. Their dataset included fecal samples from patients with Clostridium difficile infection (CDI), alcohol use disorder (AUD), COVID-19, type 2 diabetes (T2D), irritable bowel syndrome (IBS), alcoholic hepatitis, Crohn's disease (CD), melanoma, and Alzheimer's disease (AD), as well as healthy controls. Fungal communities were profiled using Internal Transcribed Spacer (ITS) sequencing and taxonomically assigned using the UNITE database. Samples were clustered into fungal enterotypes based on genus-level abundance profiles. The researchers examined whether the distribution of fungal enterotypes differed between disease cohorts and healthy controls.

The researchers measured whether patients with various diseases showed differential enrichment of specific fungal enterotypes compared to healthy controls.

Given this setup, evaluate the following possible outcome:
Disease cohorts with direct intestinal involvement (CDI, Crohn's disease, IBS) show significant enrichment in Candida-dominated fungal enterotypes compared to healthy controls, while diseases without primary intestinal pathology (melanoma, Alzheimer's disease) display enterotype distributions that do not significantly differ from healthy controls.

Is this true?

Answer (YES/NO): NO